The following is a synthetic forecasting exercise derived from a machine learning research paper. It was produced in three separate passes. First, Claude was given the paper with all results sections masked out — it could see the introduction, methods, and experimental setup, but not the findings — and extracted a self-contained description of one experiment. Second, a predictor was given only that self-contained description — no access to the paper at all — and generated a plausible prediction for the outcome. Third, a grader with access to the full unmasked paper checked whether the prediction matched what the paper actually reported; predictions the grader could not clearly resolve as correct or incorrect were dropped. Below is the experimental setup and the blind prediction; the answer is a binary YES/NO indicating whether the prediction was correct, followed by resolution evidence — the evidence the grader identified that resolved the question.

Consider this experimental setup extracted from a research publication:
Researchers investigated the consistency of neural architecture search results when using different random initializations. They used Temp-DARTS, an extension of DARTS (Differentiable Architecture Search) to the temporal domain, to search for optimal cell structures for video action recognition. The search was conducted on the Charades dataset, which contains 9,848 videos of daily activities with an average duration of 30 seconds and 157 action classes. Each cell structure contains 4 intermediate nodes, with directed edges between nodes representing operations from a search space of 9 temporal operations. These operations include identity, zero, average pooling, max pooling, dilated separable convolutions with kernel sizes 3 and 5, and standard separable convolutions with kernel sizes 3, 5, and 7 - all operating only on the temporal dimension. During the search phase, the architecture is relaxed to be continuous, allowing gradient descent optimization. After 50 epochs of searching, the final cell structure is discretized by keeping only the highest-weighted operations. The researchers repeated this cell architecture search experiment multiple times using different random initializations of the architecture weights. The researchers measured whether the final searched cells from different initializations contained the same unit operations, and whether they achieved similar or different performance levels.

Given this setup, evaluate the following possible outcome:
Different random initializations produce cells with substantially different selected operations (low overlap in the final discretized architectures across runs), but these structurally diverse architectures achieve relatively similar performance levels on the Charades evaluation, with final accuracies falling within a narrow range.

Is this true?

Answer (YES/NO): YES